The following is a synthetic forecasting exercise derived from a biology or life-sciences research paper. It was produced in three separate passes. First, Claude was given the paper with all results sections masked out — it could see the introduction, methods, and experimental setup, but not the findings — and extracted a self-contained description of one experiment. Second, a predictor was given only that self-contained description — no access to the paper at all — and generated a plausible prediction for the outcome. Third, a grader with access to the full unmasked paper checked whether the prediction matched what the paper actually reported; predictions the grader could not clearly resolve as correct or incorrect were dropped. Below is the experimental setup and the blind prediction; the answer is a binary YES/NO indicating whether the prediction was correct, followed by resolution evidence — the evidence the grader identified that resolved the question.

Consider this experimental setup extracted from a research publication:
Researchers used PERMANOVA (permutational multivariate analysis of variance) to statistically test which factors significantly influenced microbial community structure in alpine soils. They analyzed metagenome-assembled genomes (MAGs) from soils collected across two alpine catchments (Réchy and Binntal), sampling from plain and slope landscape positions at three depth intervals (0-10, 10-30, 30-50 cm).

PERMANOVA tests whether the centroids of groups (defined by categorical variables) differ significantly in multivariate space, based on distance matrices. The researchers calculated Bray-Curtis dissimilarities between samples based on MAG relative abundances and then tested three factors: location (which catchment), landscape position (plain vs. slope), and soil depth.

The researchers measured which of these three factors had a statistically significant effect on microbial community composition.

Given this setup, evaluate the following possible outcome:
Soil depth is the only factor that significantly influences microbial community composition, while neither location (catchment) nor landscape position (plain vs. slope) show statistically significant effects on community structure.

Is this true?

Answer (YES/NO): NO